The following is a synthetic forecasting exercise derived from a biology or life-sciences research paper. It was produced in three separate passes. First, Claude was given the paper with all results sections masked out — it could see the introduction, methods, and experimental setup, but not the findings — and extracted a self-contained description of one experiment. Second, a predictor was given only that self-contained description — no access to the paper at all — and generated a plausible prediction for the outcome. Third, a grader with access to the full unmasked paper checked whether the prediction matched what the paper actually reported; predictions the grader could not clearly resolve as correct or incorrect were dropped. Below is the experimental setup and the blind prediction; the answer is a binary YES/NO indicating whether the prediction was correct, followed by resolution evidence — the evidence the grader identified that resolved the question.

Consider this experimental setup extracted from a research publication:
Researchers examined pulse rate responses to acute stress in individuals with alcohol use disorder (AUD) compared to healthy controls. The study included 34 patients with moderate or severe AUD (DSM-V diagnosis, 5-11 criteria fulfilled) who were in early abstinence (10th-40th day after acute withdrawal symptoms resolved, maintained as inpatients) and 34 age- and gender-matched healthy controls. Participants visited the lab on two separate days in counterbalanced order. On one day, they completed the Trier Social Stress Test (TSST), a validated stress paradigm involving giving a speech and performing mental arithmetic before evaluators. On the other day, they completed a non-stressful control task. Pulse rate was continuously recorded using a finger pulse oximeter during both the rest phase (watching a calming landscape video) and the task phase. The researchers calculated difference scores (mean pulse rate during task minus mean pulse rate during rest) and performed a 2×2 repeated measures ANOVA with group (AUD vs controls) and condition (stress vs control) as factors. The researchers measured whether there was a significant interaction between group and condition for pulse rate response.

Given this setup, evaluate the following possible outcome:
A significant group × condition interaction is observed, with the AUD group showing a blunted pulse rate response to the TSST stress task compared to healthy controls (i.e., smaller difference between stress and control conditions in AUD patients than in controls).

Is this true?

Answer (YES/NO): NO